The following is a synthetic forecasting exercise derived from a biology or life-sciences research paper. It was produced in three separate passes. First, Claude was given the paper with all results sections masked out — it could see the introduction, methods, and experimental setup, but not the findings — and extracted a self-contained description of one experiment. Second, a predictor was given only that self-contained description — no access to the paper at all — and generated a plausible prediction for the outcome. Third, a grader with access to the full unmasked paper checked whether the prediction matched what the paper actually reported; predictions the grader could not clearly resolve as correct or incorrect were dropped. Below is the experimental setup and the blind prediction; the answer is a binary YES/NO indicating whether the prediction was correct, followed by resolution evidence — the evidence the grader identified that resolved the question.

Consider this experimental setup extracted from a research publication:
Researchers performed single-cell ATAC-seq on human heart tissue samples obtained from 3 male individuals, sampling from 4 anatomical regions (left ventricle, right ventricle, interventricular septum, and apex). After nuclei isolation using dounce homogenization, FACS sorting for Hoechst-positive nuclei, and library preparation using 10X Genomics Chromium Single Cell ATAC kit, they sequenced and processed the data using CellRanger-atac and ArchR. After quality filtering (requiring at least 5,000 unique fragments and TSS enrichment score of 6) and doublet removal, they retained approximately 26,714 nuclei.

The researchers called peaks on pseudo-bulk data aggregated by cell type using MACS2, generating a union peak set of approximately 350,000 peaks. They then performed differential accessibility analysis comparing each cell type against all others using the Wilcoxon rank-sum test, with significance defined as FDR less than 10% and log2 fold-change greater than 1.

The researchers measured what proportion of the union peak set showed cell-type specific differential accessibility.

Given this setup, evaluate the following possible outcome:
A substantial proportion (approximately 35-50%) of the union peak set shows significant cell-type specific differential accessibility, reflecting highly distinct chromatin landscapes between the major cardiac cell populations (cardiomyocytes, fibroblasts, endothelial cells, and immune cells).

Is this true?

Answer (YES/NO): YES